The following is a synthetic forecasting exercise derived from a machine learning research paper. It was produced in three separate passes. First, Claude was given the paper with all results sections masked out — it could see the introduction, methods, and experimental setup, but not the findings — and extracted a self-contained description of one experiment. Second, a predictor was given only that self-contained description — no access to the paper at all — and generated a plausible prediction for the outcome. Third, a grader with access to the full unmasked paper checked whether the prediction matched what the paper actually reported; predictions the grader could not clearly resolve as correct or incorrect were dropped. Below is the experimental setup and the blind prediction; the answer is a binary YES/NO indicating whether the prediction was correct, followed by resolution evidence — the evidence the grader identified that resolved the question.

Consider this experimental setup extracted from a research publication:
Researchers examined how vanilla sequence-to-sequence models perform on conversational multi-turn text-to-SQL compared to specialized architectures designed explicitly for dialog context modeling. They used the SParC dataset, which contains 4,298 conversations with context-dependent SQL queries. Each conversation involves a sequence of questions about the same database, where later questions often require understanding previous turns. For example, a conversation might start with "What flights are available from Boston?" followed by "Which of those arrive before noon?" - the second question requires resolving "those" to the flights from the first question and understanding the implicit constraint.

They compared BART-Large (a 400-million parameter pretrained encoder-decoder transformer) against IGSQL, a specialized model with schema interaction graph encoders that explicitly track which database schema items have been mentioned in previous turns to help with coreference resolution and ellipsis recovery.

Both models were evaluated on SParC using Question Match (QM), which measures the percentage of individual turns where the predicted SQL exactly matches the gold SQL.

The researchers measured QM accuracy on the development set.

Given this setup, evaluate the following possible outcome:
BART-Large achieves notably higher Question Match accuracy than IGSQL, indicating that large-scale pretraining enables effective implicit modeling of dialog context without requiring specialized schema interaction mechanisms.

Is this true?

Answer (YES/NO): YES